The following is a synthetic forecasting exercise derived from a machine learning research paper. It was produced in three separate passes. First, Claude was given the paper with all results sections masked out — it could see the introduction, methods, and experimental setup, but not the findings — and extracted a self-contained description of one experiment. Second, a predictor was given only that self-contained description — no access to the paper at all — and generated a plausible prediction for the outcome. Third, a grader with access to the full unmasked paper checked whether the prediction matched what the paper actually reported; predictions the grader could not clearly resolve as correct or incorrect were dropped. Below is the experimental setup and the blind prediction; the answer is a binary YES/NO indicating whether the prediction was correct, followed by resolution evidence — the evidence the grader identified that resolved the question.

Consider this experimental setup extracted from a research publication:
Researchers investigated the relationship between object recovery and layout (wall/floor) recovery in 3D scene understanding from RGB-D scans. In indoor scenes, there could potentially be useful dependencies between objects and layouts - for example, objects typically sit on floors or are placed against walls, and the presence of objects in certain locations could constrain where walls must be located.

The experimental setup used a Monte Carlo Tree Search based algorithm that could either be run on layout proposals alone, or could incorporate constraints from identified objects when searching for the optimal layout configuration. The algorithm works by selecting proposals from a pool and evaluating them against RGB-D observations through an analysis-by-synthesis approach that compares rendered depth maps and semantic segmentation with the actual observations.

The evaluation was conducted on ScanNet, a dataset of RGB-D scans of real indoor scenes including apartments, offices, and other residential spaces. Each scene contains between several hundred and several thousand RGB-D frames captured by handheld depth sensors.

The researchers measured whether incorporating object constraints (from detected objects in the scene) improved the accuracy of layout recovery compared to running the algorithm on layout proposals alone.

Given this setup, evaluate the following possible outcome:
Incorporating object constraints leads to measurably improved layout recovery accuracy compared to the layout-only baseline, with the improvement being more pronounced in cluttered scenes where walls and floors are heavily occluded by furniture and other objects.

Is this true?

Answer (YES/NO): NO